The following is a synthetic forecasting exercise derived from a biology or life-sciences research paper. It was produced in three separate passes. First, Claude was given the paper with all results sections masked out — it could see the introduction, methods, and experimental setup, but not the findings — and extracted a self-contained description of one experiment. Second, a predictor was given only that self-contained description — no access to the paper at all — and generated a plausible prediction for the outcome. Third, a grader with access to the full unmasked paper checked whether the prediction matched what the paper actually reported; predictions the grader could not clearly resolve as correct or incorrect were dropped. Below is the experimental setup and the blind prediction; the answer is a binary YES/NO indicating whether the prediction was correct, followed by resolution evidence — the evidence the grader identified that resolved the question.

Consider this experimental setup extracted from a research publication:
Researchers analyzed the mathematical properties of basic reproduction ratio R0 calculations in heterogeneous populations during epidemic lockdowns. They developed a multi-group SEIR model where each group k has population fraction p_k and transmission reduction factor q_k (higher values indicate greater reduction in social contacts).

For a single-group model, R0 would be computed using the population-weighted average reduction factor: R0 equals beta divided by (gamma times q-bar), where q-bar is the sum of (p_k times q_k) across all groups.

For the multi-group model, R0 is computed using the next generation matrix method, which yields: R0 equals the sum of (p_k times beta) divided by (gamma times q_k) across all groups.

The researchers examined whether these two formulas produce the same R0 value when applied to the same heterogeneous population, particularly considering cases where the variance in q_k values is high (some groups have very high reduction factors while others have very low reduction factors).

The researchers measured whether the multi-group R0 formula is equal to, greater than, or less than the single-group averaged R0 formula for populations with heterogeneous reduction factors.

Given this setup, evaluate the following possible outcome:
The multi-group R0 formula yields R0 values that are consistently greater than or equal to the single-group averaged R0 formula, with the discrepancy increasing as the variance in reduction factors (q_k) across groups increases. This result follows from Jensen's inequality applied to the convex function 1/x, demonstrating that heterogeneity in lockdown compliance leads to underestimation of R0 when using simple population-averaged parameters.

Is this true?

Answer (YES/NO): YES